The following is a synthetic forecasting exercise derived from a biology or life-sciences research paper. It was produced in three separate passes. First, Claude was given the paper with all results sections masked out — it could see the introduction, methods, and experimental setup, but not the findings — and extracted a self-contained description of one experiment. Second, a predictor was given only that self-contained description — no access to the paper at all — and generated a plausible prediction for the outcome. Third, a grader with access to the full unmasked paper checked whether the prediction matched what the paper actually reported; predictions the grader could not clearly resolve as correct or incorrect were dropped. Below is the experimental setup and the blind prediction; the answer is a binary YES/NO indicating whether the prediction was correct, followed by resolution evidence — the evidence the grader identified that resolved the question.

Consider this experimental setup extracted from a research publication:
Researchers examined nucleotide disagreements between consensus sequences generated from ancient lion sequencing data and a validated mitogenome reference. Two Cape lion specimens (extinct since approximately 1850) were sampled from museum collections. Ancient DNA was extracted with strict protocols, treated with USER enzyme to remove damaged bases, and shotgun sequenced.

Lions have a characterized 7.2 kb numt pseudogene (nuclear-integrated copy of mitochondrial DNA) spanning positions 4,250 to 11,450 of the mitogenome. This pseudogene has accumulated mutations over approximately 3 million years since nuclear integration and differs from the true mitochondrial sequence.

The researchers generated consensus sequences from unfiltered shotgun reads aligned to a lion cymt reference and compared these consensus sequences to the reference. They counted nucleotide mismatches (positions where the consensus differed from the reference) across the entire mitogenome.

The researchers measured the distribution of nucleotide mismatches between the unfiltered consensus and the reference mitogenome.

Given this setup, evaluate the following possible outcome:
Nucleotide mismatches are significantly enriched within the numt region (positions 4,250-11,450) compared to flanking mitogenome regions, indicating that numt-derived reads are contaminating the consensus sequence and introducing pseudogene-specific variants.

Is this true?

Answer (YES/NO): YES